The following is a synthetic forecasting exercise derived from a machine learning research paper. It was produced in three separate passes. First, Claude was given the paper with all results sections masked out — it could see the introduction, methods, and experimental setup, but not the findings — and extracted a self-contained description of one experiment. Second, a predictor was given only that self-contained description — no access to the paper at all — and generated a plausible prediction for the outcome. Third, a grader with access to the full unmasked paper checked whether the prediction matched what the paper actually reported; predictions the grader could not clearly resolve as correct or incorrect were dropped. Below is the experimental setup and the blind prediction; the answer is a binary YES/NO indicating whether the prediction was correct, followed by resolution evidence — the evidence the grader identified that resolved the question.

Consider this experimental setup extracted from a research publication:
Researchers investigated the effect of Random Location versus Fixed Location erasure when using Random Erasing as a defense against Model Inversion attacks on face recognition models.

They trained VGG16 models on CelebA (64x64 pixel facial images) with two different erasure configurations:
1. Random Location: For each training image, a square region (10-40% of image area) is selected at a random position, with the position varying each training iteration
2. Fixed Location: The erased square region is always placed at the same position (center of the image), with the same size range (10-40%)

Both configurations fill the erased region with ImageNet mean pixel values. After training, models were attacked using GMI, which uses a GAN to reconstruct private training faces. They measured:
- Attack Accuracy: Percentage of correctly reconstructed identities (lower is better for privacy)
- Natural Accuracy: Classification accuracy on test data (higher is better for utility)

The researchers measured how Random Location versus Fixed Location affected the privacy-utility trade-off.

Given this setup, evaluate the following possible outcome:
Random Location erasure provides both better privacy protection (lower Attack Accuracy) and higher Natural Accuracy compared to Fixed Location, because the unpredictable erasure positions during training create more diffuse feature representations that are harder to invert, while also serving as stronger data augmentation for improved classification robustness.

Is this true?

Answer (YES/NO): YES